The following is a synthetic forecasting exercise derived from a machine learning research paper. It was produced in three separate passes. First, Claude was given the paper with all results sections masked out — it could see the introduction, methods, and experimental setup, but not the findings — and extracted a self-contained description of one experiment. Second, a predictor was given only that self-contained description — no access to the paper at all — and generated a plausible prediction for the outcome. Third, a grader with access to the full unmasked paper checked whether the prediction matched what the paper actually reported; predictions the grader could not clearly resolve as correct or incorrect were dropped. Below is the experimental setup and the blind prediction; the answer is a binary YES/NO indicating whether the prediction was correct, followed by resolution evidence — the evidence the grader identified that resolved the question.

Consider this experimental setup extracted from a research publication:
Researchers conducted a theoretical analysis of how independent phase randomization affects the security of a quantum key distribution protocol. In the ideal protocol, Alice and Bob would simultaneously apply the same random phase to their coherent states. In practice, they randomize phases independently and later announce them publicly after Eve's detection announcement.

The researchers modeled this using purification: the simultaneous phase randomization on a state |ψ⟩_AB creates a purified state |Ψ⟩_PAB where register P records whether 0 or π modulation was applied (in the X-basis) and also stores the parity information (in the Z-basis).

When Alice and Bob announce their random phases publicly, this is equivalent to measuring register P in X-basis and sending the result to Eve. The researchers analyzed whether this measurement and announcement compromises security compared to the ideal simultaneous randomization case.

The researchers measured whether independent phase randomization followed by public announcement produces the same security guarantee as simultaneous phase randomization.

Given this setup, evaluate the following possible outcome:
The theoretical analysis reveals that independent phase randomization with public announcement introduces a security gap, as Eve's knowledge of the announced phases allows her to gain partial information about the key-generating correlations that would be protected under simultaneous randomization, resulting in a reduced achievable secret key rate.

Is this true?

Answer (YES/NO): NO